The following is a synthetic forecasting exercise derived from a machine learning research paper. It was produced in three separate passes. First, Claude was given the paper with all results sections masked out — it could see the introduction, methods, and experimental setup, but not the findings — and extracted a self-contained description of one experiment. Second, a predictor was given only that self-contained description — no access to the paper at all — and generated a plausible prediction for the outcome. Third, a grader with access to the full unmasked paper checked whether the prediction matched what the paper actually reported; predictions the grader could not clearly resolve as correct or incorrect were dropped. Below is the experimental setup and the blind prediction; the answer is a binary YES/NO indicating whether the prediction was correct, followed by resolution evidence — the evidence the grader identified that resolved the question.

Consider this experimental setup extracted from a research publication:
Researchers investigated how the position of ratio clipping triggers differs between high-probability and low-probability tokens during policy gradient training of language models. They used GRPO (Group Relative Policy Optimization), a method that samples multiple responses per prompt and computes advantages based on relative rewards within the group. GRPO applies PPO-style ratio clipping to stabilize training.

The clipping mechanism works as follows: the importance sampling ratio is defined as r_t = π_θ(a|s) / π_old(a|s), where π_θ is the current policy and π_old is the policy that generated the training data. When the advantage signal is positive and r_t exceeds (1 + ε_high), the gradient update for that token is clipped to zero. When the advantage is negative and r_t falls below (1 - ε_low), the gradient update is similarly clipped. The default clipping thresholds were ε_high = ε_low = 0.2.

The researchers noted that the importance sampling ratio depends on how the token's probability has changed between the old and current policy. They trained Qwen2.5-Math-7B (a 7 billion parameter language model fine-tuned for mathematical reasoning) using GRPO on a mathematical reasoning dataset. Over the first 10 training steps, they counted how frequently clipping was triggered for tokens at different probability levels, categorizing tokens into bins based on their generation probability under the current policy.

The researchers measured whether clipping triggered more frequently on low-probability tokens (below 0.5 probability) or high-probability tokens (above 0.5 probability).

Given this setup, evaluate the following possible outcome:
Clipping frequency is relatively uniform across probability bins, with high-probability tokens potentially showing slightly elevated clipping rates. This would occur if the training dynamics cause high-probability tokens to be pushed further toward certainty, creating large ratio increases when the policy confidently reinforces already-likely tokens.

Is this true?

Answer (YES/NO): NO